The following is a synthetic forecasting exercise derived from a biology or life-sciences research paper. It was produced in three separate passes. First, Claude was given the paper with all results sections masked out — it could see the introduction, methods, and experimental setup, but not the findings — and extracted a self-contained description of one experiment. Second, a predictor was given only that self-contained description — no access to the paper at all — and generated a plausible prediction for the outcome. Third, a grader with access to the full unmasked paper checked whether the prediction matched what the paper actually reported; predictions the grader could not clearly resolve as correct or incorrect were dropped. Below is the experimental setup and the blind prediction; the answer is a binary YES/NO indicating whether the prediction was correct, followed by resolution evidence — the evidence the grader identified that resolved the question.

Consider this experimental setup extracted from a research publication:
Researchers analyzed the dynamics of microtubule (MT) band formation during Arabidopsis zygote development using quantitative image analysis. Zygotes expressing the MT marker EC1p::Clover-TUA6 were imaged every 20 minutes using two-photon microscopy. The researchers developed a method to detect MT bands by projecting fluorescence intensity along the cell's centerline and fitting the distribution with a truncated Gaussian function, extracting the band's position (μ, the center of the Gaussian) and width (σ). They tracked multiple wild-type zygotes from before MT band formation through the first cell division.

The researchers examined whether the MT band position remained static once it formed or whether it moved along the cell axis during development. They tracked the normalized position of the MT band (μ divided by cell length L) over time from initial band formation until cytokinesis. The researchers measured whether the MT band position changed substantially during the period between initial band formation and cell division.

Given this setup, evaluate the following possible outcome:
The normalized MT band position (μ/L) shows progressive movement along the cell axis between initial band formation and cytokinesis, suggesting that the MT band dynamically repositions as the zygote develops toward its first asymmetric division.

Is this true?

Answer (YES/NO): NO